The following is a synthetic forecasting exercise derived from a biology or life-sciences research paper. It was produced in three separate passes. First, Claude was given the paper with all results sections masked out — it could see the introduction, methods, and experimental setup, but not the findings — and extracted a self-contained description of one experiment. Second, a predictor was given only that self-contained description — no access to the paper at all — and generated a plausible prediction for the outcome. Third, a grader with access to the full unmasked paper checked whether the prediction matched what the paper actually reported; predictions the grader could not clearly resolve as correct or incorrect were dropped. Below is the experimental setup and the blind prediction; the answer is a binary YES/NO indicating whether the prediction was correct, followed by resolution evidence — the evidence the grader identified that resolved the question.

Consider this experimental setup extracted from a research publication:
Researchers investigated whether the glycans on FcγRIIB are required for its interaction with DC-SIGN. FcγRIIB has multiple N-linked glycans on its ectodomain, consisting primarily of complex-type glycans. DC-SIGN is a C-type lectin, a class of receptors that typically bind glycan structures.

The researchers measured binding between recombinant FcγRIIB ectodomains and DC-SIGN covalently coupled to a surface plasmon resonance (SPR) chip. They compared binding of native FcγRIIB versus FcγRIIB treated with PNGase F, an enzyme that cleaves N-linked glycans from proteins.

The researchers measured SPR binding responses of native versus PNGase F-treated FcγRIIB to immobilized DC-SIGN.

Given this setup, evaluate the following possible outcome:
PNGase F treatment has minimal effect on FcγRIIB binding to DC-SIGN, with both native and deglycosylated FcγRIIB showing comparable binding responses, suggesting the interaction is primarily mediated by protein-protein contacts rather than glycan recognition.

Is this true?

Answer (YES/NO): NO